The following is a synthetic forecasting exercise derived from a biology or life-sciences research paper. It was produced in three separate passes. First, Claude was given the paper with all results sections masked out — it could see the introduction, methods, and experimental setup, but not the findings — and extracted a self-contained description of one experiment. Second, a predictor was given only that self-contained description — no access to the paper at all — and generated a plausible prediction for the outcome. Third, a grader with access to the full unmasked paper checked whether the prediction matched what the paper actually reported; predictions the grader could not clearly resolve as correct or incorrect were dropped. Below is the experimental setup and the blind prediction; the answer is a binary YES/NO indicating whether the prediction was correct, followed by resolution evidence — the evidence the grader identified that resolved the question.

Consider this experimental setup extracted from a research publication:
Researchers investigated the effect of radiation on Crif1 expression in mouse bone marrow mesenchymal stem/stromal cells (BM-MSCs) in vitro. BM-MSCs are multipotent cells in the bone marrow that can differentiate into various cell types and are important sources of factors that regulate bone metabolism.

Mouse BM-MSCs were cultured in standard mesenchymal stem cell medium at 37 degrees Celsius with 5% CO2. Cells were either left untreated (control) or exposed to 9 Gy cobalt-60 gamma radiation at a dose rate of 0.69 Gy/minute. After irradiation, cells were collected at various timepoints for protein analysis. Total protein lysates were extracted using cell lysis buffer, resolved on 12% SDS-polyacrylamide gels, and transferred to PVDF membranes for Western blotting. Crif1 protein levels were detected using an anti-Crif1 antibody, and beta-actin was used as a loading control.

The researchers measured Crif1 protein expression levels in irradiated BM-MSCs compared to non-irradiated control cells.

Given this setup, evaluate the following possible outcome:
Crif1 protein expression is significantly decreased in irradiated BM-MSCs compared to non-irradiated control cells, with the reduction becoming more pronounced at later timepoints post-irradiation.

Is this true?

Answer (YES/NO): NO